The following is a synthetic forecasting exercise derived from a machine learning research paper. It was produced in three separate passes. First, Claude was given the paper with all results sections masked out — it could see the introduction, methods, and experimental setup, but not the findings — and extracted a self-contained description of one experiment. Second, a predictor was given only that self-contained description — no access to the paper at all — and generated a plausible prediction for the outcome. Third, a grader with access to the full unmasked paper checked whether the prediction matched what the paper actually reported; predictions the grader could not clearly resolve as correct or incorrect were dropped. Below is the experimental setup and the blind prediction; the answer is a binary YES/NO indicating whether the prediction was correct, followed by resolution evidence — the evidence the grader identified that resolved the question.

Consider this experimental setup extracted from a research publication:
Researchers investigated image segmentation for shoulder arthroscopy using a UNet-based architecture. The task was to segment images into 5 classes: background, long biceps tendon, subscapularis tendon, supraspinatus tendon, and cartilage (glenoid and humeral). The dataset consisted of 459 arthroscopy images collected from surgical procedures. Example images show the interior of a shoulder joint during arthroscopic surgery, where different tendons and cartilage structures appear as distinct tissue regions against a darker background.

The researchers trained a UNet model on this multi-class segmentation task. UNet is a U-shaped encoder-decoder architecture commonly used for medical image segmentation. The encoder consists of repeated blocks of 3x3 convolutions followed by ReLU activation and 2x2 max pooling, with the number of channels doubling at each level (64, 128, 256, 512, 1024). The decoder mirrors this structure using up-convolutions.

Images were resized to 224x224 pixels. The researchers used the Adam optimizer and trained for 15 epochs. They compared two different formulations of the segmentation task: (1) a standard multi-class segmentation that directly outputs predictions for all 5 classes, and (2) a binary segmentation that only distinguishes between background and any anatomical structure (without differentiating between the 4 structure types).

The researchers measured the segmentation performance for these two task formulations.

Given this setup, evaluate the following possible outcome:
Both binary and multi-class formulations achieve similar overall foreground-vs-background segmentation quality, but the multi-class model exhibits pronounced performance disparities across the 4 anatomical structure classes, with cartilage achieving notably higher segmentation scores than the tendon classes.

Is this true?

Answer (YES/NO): NO